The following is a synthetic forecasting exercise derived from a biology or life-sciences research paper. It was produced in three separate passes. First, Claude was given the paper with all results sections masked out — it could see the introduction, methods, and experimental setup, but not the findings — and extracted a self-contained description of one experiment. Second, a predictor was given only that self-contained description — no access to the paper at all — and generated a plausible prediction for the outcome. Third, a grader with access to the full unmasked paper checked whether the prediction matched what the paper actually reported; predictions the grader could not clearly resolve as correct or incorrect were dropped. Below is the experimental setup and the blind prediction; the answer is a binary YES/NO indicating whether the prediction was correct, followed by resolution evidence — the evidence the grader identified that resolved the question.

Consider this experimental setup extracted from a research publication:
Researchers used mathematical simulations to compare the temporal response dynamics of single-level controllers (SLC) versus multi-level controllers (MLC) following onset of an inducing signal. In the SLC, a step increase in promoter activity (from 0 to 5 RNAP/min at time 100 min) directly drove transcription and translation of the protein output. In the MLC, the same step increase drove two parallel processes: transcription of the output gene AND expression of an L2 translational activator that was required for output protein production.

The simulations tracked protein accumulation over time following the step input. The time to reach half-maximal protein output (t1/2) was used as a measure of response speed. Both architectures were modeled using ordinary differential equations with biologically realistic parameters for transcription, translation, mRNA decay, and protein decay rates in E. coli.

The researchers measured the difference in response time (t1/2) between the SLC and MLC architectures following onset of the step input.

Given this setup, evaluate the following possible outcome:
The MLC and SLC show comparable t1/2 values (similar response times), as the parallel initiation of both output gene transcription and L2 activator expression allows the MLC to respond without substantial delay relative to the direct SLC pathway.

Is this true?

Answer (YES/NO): YES